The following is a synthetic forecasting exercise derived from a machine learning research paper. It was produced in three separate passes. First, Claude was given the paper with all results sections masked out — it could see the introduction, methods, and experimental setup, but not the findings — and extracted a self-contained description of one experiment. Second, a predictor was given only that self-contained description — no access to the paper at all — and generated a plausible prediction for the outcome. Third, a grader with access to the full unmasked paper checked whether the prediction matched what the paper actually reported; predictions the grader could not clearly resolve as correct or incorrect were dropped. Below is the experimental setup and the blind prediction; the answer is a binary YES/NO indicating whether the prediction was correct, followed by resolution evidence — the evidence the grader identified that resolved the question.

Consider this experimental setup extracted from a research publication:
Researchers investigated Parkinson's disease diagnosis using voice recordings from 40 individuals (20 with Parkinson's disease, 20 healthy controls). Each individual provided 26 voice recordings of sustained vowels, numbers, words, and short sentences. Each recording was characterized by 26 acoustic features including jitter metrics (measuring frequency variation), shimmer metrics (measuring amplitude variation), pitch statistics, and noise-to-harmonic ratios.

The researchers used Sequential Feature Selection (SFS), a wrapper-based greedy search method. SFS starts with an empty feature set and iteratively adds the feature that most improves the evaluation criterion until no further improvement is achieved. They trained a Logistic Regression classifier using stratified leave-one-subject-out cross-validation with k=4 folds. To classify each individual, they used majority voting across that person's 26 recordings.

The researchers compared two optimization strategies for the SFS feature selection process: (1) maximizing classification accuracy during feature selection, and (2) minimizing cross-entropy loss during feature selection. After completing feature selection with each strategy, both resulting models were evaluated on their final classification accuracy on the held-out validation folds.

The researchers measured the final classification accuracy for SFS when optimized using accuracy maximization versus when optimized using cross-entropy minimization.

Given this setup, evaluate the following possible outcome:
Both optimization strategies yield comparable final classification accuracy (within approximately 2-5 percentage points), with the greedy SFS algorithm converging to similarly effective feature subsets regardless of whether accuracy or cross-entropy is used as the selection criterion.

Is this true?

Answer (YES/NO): YES